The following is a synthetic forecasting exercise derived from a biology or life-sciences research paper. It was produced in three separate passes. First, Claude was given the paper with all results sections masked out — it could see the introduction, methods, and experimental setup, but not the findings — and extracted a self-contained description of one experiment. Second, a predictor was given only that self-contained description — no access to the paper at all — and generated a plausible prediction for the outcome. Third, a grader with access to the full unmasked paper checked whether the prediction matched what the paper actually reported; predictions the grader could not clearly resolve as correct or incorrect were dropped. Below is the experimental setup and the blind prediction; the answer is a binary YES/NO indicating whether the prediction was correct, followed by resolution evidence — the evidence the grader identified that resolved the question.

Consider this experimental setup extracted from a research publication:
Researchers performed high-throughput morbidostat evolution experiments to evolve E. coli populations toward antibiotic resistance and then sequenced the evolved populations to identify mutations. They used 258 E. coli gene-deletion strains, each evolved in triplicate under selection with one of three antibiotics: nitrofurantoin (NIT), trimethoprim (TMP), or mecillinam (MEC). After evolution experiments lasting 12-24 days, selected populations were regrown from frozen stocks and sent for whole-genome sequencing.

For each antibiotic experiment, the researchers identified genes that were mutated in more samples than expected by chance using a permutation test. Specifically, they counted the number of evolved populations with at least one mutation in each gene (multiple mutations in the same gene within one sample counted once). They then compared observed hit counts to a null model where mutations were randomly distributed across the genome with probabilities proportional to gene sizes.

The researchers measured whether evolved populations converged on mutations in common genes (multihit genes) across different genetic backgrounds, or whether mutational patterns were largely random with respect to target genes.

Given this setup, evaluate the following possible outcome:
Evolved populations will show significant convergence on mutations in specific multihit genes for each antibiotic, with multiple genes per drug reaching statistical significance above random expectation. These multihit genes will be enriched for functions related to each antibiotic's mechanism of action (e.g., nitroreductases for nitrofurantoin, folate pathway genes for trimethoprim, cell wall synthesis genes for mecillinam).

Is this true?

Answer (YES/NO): YES